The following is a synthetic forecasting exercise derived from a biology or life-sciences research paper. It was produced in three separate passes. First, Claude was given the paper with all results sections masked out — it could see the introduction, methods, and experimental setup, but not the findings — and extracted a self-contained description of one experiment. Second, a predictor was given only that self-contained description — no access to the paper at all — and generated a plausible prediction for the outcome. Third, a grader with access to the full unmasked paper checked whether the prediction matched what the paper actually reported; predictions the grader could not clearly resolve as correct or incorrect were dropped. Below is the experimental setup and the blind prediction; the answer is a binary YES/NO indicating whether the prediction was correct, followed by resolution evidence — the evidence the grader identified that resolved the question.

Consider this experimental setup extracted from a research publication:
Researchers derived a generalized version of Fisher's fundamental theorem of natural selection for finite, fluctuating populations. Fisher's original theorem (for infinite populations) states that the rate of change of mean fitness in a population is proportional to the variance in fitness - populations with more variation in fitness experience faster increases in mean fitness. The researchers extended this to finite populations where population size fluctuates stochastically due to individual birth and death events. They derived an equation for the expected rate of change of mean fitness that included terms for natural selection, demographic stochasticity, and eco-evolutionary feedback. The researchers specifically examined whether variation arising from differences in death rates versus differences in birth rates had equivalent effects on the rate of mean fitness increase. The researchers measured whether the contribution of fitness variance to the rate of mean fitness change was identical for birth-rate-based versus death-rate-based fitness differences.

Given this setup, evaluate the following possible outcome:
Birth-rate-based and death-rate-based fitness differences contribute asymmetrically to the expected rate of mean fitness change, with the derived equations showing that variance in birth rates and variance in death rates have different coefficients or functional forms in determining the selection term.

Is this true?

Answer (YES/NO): YES